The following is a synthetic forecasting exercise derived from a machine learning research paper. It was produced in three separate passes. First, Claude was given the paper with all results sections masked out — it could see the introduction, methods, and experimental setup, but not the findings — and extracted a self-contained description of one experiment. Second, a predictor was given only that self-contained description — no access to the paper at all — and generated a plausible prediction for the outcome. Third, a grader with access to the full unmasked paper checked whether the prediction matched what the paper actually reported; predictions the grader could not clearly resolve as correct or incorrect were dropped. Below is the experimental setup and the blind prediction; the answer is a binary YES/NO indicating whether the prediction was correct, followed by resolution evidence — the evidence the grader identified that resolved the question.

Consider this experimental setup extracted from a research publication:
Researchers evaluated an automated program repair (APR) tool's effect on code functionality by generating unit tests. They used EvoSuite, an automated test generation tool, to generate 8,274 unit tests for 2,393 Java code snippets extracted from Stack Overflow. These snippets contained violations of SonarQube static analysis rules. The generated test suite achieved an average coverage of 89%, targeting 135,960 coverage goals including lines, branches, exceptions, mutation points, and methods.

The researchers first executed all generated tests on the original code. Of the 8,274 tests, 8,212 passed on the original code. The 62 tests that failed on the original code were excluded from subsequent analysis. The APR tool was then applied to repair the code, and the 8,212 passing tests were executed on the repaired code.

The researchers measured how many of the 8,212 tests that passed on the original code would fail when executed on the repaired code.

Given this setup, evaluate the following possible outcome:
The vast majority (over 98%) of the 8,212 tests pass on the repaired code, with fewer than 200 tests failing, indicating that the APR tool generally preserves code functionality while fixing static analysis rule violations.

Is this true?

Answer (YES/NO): NO